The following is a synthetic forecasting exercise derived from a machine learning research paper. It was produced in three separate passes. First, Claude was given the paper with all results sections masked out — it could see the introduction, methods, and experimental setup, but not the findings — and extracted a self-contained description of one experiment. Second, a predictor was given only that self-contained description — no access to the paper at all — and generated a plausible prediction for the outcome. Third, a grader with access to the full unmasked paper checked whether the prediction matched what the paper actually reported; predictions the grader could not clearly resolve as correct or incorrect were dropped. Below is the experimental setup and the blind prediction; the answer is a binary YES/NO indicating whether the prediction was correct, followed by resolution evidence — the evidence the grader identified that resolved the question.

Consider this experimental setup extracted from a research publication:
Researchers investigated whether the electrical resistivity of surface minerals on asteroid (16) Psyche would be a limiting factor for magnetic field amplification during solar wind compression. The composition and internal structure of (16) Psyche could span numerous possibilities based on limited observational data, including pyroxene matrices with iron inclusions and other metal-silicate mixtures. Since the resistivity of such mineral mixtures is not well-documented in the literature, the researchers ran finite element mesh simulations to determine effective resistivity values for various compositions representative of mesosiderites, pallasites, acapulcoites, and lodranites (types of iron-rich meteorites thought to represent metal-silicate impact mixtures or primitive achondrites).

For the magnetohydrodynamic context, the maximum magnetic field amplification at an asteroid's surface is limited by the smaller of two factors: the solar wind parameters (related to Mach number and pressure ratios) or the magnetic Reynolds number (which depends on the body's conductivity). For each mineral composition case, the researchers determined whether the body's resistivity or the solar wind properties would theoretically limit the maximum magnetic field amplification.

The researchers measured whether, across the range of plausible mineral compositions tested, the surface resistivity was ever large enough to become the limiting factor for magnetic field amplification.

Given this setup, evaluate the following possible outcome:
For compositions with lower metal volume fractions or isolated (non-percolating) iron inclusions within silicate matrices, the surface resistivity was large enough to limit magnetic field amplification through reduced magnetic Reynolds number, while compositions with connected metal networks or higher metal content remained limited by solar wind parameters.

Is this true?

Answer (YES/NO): NO